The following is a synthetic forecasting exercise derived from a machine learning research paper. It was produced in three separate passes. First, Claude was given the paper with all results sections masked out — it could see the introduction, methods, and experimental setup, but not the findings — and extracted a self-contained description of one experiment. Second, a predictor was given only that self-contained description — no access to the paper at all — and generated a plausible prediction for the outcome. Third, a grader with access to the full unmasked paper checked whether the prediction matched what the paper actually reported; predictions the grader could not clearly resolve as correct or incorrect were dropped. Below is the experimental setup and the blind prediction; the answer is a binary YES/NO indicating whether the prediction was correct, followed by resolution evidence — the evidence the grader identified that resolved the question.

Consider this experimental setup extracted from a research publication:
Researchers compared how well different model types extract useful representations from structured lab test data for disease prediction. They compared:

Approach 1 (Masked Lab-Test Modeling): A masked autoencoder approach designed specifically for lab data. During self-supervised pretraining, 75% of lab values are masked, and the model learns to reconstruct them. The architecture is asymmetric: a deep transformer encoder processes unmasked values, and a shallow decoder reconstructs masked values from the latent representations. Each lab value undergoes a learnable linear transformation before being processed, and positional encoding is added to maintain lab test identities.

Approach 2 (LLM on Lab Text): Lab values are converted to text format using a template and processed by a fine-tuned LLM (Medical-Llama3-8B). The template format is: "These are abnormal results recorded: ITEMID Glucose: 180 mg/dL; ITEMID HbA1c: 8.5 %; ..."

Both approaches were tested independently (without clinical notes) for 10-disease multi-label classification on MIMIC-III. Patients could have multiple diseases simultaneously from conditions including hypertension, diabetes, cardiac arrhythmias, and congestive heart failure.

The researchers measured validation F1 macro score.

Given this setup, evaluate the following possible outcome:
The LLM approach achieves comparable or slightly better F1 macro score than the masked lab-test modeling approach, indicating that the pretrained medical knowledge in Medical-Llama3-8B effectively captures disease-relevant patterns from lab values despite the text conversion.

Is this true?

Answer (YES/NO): NO